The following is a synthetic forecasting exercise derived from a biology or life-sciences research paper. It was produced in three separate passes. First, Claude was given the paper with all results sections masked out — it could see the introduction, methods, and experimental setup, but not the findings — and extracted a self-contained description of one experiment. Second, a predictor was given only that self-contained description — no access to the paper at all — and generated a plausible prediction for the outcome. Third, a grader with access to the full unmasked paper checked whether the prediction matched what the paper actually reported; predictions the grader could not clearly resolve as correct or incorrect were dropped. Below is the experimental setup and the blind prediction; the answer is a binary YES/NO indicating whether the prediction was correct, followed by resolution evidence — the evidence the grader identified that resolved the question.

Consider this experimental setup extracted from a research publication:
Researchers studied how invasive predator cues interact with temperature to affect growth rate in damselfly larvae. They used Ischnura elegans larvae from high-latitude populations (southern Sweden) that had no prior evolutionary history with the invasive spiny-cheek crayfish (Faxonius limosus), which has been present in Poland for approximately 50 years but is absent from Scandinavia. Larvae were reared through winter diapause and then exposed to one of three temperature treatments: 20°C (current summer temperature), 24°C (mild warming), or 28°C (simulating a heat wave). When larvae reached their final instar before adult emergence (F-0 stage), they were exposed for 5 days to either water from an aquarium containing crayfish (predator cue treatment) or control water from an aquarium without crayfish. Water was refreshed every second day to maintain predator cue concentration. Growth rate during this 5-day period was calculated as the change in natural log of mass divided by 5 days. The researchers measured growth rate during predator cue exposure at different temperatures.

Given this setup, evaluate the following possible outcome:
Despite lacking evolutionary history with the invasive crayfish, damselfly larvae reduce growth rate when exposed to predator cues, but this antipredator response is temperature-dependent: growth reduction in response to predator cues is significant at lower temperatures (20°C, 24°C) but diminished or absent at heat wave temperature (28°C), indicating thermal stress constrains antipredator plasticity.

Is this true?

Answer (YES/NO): NO